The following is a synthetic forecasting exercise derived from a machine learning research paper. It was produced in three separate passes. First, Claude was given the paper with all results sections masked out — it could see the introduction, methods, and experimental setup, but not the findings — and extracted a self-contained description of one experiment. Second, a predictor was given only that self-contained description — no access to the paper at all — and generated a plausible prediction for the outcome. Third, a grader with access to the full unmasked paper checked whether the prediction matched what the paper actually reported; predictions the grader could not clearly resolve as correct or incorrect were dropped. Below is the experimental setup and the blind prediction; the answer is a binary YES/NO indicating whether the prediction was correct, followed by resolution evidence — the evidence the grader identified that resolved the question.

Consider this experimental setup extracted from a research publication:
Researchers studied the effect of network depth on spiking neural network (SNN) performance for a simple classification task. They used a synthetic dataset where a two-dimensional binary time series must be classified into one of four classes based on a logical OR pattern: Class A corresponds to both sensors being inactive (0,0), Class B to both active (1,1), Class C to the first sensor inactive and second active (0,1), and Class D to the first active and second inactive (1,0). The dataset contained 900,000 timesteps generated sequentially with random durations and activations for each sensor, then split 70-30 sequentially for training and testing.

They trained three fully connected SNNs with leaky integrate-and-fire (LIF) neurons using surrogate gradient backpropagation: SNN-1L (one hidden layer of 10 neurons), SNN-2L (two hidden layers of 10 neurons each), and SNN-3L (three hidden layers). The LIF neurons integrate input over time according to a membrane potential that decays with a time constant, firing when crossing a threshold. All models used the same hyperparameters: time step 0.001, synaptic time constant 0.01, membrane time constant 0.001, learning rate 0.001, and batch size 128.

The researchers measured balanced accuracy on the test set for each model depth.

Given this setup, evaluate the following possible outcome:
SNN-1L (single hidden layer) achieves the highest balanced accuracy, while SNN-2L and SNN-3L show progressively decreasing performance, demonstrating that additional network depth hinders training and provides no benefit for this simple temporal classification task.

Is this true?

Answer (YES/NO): YES